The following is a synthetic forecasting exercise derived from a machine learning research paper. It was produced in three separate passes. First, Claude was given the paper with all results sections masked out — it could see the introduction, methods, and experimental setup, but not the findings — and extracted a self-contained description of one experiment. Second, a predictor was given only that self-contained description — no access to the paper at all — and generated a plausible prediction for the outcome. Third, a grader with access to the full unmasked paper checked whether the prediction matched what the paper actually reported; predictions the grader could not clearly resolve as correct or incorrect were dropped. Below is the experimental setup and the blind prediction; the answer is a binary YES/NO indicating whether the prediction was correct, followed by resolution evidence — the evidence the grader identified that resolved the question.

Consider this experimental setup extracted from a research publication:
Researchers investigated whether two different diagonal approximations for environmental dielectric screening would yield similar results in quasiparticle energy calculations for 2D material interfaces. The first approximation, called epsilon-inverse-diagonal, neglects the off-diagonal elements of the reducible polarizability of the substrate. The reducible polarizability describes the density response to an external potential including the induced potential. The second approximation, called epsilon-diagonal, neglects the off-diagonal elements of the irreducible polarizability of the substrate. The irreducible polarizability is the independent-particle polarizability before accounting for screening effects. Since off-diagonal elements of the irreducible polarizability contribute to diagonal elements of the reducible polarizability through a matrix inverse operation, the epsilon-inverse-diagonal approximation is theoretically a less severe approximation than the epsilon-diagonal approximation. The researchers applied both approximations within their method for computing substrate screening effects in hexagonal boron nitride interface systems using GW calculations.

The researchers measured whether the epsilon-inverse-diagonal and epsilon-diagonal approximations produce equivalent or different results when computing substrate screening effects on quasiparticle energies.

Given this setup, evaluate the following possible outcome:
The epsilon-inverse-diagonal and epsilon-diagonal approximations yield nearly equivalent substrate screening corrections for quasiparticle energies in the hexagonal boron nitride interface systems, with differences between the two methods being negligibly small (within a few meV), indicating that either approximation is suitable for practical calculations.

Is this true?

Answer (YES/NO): NO